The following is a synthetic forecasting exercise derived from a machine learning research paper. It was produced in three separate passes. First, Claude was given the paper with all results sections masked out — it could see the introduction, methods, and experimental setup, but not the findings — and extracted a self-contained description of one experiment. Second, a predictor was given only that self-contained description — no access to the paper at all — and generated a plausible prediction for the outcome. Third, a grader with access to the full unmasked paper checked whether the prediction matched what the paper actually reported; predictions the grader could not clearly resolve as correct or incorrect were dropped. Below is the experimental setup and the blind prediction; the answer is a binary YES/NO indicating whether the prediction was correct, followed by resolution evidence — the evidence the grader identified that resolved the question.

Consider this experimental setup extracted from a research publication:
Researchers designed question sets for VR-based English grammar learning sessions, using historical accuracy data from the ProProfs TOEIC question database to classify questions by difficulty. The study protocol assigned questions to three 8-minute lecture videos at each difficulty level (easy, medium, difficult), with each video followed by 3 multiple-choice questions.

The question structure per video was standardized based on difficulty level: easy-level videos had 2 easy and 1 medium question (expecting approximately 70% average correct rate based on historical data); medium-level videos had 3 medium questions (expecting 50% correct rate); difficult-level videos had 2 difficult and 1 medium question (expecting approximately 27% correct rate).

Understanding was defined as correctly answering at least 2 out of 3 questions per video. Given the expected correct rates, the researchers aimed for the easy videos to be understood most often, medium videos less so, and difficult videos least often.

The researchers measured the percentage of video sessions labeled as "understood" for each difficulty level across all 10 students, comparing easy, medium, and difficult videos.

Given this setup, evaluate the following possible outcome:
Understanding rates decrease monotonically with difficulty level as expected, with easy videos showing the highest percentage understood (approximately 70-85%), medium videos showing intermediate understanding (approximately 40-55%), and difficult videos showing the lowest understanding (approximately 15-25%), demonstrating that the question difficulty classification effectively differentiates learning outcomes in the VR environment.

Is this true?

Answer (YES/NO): NO